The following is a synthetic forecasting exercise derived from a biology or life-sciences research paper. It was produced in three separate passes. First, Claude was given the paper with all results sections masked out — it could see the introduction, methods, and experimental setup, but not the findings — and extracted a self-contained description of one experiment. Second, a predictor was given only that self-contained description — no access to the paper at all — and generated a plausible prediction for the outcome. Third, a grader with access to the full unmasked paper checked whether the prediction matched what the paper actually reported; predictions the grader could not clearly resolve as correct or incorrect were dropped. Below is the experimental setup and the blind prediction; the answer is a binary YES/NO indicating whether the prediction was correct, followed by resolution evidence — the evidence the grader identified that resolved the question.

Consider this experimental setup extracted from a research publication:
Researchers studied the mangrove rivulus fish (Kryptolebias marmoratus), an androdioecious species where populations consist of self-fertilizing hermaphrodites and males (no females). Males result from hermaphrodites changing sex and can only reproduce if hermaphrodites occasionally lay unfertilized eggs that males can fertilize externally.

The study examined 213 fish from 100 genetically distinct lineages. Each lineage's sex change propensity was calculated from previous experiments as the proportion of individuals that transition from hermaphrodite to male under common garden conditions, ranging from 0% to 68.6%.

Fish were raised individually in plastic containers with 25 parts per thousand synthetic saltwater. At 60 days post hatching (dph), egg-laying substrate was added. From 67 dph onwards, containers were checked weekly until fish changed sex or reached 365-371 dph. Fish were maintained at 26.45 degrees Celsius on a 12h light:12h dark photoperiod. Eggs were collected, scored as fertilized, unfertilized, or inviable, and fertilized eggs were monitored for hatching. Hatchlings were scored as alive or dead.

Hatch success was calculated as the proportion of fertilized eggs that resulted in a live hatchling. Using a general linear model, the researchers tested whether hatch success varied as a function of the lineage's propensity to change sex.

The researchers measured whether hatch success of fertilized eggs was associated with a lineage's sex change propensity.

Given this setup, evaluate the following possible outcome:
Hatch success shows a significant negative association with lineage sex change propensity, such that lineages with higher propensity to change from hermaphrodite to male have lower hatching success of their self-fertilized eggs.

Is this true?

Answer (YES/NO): YES